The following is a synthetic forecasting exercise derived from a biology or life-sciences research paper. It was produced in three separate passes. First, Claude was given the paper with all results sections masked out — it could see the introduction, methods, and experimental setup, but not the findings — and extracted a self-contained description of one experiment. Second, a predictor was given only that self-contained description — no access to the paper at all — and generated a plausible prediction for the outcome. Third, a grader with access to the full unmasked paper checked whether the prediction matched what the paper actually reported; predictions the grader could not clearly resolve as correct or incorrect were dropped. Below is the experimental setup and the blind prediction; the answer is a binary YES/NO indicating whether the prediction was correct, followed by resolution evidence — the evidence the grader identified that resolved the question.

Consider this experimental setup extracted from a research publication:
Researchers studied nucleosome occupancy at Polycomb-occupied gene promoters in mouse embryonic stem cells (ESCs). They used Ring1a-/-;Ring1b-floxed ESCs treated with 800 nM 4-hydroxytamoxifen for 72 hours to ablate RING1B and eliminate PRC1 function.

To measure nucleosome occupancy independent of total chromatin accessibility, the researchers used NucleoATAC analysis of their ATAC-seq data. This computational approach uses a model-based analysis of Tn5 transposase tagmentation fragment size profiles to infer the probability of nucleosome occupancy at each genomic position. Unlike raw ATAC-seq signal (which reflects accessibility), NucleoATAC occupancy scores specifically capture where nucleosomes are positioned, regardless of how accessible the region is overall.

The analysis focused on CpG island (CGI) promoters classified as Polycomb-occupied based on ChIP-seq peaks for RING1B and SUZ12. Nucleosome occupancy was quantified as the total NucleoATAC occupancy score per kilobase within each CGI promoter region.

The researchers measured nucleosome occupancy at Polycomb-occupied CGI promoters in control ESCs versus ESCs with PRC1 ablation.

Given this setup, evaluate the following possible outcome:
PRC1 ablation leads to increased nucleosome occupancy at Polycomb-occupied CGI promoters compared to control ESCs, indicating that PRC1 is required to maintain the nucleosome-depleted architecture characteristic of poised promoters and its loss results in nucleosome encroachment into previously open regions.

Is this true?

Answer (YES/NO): NO